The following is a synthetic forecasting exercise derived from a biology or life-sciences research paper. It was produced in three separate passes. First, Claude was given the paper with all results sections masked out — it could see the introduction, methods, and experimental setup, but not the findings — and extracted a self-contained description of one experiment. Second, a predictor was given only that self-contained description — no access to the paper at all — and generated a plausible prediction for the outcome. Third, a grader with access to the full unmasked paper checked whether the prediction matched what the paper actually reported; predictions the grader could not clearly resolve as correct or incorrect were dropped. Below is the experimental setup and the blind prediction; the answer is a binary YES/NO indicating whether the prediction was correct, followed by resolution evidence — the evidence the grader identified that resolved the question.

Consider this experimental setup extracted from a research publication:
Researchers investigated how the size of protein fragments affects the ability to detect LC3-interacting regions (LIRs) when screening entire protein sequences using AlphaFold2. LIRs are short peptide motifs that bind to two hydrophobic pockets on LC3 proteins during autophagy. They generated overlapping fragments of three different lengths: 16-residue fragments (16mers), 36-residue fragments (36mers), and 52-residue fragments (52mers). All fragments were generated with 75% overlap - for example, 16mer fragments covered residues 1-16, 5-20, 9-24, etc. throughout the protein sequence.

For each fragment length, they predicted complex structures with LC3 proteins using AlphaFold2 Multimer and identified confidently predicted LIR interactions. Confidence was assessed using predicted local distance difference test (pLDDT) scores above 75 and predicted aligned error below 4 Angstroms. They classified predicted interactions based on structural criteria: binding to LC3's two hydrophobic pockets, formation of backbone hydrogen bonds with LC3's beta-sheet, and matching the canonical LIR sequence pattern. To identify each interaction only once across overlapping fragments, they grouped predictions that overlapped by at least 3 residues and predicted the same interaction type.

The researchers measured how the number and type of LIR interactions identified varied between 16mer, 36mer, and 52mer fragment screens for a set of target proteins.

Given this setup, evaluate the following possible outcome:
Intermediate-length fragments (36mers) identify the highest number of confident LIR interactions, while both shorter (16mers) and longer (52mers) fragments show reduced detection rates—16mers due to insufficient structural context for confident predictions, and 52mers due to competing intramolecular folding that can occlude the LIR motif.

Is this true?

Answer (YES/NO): NO